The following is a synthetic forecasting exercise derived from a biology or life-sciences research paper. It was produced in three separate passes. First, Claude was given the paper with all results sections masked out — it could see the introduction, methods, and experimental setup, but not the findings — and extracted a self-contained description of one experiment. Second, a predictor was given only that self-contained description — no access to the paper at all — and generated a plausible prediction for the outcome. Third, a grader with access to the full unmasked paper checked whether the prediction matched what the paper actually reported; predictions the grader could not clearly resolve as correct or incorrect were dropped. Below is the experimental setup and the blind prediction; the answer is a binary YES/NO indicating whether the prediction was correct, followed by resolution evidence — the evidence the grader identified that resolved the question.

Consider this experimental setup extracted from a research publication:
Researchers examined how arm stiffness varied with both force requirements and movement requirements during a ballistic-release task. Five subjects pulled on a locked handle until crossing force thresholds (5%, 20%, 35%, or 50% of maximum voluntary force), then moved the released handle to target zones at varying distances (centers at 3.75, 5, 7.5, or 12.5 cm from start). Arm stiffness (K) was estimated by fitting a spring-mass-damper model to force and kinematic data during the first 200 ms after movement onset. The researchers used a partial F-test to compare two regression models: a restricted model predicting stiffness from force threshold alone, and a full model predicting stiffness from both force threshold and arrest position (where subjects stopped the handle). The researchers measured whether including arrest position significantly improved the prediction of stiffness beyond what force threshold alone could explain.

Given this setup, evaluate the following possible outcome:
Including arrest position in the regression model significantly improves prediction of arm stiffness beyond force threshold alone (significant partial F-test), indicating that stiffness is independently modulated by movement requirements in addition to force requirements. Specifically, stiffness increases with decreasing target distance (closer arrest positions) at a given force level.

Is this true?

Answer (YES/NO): YES